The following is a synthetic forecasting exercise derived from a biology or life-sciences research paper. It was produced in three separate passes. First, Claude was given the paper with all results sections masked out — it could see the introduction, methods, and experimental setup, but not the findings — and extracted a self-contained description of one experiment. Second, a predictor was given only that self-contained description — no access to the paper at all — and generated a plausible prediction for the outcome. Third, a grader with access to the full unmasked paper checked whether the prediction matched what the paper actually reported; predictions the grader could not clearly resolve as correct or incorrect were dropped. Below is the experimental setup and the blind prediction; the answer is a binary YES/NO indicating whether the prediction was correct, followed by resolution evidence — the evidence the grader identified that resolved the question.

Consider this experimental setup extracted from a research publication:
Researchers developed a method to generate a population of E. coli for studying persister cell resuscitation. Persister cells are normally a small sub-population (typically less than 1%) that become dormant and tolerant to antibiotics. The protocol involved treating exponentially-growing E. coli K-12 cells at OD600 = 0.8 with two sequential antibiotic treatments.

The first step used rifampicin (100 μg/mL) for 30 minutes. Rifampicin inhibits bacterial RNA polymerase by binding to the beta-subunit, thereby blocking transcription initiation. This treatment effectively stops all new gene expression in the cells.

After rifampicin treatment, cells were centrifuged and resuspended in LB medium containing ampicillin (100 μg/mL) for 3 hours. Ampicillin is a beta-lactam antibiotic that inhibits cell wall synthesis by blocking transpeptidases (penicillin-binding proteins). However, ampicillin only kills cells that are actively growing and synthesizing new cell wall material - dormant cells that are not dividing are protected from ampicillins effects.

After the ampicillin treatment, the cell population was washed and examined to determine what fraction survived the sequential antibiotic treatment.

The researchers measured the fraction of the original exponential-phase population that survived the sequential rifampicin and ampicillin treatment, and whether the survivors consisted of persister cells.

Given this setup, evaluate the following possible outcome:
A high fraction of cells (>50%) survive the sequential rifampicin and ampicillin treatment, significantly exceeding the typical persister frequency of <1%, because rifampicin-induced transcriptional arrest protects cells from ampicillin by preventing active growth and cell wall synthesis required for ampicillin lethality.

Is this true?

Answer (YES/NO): YES